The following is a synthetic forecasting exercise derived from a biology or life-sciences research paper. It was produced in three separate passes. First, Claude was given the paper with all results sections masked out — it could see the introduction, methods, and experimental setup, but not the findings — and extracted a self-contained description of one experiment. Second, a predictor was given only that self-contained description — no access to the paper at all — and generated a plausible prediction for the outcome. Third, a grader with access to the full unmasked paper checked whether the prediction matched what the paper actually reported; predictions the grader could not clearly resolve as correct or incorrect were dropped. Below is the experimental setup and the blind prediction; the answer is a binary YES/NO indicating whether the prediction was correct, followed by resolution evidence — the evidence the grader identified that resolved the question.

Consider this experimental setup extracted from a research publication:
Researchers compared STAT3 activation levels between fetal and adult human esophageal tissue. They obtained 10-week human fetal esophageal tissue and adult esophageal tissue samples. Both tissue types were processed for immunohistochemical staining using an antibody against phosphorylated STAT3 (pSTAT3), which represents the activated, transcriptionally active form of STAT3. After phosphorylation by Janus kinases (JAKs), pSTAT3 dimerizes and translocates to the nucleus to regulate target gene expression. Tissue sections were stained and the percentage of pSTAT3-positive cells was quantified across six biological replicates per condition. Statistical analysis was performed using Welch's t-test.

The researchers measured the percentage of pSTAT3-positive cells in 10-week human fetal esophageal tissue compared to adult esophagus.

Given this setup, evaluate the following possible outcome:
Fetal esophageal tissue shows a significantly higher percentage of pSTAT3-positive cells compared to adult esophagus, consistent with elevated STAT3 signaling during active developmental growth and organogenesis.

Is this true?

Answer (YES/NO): YES